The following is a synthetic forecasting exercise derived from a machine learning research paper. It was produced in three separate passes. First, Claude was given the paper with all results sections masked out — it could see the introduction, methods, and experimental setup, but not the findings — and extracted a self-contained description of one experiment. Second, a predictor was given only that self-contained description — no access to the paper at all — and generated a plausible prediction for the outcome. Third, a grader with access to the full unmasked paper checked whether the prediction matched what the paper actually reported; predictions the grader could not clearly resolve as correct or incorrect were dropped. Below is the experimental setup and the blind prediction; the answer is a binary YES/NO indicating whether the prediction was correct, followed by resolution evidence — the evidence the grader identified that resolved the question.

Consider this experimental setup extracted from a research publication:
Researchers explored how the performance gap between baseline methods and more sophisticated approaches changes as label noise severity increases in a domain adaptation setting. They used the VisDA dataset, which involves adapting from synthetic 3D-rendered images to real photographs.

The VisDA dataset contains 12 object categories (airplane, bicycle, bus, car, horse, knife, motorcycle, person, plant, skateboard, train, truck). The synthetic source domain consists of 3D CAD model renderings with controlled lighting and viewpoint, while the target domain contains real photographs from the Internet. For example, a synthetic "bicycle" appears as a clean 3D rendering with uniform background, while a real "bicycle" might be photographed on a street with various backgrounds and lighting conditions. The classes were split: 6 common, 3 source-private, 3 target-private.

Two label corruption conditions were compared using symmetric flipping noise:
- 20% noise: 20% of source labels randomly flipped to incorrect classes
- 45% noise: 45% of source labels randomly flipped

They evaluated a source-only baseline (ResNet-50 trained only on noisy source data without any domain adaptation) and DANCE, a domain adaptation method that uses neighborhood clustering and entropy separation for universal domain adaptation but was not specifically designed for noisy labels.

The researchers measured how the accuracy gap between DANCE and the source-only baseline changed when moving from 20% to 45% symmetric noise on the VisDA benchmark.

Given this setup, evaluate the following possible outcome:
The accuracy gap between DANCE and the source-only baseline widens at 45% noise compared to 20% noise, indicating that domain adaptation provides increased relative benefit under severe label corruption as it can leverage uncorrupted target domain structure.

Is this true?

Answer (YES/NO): NO